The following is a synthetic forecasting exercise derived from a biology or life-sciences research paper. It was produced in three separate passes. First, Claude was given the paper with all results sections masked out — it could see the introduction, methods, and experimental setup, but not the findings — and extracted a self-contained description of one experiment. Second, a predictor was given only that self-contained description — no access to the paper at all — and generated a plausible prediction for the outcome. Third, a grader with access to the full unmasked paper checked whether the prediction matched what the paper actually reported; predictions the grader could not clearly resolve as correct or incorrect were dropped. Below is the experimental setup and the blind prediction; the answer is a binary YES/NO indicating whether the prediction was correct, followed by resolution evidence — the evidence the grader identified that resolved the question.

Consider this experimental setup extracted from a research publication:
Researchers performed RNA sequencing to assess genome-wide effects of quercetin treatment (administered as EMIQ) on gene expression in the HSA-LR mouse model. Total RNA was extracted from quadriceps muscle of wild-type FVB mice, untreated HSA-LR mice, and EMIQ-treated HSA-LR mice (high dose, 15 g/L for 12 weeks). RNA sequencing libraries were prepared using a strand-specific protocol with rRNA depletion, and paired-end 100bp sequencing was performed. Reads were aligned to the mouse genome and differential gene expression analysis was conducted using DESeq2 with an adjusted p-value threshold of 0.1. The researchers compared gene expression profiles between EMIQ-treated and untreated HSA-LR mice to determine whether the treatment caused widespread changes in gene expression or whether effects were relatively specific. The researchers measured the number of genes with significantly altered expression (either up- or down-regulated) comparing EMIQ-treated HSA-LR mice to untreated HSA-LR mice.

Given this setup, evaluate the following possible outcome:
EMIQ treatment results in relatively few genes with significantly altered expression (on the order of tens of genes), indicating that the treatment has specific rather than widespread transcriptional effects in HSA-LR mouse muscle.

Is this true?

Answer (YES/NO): NO